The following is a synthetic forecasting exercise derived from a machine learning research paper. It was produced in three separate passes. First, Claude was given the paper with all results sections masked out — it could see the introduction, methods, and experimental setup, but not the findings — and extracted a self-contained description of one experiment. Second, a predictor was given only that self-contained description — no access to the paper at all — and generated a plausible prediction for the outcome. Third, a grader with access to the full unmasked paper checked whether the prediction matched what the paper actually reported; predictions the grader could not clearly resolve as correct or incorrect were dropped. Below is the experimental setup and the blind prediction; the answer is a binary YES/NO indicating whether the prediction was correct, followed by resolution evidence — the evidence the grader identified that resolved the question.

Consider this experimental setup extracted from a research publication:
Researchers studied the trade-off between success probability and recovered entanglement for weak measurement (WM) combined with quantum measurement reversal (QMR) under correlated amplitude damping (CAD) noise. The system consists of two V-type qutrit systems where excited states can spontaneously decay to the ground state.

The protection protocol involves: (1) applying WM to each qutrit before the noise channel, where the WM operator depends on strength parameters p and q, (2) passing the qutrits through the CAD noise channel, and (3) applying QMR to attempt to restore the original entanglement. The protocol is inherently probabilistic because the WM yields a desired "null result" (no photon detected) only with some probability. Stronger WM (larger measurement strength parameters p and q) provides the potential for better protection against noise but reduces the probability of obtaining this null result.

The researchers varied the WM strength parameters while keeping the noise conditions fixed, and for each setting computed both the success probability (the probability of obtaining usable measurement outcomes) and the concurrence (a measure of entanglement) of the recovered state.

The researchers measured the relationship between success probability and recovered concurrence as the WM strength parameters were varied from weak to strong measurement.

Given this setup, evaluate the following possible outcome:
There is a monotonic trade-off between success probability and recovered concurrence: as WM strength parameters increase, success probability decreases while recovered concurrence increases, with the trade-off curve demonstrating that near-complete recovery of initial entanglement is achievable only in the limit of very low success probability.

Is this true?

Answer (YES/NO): NO